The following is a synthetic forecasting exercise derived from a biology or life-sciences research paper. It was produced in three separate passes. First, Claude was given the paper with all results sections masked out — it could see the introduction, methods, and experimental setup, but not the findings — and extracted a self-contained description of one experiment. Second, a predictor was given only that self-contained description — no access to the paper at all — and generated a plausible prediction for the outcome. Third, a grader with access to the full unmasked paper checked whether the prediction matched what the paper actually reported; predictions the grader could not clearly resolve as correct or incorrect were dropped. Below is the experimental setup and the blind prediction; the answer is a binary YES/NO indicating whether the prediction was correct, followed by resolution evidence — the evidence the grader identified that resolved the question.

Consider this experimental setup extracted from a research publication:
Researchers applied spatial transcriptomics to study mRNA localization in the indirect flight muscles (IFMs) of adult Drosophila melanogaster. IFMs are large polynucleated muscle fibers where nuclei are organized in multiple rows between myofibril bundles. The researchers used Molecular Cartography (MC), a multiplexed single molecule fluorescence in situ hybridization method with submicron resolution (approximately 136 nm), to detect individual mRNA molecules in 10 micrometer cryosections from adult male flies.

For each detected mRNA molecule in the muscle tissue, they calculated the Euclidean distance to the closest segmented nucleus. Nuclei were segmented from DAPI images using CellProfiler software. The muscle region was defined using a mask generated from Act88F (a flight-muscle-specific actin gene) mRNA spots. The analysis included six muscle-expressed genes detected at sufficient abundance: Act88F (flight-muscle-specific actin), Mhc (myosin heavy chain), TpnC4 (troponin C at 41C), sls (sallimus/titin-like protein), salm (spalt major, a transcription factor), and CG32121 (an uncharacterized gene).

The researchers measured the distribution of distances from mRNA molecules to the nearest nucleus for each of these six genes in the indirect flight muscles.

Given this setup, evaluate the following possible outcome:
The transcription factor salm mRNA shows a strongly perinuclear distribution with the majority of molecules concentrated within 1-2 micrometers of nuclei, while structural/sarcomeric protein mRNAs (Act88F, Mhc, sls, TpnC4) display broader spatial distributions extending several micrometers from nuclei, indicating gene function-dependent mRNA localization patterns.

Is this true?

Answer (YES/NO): NO